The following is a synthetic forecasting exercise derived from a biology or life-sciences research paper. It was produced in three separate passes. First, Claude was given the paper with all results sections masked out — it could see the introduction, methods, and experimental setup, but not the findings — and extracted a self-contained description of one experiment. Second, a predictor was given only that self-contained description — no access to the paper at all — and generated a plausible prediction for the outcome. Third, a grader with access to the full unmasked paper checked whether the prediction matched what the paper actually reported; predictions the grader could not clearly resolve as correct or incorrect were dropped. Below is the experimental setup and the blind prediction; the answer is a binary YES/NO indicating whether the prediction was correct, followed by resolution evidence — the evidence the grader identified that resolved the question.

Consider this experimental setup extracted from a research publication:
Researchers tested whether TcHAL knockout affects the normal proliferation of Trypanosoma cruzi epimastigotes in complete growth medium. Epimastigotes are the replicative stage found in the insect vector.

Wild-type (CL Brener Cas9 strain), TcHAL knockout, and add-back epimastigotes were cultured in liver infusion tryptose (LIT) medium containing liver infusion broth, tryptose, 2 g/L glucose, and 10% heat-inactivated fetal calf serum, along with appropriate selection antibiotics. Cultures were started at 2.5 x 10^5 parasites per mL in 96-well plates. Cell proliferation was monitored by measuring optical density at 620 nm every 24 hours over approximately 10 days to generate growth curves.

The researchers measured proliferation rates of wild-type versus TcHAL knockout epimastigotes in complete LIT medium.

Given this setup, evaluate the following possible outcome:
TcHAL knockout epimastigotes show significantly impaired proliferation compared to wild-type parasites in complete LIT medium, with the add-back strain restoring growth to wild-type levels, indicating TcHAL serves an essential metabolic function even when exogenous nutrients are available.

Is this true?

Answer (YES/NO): NO